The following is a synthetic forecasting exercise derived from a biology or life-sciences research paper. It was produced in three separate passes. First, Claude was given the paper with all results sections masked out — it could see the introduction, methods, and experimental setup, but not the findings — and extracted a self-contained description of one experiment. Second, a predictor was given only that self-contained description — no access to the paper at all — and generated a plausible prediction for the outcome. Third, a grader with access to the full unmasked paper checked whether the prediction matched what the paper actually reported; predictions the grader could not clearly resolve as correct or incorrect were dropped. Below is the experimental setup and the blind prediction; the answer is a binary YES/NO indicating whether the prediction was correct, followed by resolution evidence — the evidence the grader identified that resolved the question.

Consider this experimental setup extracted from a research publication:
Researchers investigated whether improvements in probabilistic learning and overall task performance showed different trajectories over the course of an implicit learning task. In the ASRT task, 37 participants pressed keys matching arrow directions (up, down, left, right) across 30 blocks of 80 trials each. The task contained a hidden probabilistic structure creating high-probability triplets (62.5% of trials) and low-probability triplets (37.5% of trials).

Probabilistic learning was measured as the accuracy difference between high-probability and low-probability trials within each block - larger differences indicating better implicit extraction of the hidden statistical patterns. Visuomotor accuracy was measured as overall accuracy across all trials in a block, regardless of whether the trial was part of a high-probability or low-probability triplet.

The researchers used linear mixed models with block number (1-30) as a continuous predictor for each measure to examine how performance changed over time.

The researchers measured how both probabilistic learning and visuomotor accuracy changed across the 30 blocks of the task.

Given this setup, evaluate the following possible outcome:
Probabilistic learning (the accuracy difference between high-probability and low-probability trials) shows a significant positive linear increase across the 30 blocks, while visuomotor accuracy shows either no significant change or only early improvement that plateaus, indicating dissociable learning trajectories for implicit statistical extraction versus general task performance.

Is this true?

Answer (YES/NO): NO